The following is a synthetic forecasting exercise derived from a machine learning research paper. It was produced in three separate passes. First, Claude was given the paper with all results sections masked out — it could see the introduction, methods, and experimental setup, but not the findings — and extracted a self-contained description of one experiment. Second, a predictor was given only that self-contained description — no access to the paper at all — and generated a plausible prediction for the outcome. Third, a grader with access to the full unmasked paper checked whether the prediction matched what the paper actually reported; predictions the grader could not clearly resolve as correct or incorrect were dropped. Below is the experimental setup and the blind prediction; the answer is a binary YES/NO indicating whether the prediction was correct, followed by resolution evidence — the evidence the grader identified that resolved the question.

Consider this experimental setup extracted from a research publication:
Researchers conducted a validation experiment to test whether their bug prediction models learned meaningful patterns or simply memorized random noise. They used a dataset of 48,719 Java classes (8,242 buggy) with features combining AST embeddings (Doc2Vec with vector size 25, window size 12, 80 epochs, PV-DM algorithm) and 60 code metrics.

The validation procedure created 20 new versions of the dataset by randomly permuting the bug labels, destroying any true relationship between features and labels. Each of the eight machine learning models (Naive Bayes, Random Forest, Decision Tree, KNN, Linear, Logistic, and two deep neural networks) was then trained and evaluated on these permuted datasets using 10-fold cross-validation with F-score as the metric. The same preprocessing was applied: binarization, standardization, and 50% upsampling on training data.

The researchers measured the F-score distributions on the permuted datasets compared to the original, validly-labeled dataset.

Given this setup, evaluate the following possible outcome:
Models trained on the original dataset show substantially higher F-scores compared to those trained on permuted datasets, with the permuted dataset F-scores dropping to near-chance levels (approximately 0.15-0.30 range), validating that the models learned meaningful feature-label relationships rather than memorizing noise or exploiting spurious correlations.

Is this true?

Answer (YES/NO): NO